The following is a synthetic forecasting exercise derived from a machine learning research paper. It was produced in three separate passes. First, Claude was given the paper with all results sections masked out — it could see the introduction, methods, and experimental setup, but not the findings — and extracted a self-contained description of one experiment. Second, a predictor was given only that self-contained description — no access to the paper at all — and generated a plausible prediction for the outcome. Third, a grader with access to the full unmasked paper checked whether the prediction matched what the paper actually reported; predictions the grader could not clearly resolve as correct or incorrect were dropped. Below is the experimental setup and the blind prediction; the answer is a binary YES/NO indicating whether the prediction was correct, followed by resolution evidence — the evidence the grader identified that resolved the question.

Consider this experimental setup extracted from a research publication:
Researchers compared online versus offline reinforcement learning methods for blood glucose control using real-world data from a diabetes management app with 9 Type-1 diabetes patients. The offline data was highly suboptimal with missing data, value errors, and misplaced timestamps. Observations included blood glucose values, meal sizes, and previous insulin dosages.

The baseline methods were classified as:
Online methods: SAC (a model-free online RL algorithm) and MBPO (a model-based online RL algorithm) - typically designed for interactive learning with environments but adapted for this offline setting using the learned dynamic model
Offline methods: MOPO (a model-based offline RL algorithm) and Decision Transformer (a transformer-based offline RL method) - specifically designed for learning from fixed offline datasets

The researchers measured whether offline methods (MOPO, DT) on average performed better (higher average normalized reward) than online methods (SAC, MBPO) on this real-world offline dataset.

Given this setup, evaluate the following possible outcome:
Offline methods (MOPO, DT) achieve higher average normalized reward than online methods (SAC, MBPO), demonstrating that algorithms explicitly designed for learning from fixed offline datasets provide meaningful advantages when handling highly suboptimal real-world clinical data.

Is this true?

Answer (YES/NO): YES